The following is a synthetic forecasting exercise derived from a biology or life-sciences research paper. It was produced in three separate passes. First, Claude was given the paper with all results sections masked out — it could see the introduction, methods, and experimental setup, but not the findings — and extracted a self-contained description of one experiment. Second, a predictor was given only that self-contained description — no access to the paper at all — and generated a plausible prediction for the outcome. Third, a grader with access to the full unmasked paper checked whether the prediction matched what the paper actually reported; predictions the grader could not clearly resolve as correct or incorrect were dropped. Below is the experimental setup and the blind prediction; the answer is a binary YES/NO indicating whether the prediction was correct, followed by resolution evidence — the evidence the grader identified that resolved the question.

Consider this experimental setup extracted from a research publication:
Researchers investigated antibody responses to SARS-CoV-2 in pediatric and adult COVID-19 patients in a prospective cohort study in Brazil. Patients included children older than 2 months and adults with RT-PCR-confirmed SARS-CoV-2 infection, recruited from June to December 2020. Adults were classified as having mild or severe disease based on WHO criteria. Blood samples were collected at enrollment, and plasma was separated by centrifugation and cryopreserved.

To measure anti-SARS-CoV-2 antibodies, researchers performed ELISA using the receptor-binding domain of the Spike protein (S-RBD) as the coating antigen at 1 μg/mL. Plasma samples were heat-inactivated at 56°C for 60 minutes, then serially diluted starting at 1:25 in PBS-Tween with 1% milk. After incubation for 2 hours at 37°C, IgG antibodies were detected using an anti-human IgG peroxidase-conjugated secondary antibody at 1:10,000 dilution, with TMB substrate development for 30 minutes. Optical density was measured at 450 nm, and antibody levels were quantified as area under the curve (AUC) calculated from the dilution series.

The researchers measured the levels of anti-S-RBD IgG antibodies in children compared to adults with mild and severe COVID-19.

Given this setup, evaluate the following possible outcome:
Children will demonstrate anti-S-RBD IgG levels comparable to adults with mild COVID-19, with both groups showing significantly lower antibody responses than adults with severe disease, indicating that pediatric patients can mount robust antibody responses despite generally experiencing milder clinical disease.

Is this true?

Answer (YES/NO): NO